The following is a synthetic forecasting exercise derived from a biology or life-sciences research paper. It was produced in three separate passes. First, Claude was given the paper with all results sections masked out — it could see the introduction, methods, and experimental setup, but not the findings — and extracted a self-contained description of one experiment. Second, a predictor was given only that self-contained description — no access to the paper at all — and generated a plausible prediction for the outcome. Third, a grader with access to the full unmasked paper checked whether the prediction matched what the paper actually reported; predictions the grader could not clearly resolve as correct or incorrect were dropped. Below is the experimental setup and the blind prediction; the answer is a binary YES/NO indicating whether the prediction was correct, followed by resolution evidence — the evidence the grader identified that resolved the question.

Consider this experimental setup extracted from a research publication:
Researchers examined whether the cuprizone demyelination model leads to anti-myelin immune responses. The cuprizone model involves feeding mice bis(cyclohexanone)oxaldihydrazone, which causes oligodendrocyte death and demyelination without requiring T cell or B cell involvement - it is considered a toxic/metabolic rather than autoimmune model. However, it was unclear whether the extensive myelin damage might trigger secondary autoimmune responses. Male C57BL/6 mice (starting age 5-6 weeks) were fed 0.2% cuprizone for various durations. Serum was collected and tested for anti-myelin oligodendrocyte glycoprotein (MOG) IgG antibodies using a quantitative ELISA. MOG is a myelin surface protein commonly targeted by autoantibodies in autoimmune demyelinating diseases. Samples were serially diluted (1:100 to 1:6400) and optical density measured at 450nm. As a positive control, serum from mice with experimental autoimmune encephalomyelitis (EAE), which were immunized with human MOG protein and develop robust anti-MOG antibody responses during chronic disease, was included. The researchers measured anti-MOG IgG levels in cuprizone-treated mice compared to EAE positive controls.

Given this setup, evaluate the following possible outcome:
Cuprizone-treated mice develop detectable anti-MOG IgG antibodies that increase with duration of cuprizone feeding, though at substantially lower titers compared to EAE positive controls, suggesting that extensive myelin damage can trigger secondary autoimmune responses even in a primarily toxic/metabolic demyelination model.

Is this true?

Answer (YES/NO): NO